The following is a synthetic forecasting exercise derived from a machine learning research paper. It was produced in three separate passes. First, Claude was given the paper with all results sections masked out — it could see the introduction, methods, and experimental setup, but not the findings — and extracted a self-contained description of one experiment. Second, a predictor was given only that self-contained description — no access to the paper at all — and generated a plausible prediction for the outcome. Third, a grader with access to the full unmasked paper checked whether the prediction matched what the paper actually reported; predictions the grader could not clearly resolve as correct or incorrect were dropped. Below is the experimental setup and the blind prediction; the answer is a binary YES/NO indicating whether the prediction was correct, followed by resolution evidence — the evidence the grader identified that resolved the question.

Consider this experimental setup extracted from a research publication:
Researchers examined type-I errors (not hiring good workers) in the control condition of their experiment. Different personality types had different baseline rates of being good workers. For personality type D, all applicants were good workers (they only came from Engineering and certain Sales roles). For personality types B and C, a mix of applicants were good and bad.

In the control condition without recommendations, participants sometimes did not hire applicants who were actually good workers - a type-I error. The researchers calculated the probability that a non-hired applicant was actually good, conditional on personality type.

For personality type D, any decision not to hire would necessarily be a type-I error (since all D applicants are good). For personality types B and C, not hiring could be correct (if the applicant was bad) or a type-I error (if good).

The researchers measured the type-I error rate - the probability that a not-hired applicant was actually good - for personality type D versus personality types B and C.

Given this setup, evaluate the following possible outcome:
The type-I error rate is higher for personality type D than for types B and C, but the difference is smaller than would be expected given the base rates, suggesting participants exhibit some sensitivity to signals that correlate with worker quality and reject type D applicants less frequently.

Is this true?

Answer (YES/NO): NO